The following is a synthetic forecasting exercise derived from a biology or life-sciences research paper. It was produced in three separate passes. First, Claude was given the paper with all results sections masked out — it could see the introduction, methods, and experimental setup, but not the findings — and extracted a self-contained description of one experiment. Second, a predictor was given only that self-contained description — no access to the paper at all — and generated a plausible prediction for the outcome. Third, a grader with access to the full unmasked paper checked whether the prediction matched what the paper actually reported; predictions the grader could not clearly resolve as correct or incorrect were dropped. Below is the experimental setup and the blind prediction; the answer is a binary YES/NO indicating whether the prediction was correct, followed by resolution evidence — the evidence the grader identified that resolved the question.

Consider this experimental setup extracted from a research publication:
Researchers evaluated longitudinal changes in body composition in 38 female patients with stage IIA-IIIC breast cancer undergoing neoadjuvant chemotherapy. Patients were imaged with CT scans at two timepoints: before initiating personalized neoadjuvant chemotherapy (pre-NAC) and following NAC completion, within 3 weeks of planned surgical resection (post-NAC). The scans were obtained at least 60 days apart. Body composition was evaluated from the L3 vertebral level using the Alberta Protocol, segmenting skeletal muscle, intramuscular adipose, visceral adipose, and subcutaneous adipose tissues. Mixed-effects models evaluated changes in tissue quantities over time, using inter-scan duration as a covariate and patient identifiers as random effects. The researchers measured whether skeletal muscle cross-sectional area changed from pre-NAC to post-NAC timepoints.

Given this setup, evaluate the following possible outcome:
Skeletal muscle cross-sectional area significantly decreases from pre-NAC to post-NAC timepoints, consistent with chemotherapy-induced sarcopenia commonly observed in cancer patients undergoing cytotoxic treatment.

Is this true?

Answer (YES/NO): YES